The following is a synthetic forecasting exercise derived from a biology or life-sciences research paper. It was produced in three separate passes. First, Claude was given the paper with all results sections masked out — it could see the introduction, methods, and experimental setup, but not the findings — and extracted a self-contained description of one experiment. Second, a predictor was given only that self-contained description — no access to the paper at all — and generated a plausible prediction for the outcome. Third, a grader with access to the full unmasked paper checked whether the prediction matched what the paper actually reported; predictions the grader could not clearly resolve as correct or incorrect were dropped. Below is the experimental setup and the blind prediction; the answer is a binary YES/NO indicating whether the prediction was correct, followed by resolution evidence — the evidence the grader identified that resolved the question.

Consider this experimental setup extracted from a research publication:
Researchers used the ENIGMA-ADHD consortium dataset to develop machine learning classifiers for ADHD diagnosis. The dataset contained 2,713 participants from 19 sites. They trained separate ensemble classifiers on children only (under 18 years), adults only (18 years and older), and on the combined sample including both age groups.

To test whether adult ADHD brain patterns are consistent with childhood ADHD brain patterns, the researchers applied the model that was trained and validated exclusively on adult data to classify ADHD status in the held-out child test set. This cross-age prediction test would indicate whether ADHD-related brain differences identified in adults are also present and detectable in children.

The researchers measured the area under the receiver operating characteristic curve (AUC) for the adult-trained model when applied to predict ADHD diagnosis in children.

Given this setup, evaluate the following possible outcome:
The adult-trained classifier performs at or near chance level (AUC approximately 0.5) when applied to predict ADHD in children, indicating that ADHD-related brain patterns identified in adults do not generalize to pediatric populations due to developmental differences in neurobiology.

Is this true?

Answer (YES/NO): NO